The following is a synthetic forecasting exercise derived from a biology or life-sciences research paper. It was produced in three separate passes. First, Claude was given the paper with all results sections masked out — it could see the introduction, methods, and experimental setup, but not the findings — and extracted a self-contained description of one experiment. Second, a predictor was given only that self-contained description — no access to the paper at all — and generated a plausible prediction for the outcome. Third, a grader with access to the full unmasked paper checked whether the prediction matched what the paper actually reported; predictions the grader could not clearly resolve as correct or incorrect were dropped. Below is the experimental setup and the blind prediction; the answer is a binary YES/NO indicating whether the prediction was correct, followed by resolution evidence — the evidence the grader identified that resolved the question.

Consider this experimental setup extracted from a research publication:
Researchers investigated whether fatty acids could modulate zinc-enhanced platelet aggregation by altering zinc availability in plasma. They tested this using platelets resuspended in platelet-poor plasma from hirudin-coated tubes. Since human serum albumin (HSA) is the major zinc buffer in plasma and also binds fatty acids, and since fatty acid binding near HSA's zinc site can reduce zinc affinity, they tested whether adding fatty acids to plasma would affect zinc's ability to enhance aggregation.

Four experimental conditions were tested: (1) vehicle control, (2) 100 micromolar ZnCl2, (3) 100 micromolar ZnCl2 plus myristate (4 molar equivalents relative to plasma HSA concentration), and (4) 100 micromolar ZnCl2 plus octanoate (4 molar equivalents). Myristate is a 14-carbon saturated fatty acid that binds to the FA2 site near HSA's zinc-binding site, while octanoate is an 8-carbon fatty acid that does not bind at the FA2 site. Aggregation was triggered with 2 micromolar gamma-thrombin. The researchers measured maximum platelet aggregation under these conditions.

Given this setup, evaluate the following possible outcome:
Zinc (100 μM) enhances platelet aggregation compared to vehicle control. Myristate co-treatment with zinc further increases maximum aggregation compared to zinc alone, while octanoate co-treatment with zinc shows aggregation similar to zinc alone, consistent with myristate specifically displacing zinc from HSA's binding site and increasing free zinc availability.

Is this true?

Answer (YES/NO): NO